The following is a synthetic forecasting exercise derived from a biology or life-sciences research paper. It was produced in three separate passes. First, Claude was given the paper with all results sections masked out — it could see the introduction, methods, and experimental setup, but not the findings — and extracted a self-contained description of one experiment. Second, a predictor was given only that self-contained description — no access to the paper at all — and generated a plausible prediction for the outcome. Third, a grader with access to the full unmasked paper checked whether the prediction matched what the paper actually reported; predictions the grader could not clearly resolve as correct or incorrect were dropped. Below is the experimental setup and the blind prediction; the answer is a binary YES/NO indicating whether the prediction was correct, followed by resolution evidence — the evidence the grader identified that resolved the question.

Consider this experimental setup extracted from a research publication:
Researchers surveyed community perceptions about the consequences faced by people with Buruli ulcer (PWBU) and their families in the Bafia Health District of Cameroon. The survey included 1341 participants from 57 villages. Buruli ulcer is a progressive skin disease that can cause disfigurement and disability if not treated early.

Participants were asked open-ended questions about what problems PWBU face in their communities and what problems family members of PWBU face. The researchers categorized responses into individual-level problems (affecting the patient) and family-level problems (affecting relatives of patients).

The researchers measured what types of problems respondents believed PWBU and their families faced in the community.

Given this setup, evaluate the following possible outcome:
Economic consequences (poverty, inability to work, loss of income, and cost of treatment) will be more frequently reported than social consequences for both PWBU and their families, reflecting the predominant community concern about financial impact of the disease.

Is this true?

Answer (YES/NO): NO